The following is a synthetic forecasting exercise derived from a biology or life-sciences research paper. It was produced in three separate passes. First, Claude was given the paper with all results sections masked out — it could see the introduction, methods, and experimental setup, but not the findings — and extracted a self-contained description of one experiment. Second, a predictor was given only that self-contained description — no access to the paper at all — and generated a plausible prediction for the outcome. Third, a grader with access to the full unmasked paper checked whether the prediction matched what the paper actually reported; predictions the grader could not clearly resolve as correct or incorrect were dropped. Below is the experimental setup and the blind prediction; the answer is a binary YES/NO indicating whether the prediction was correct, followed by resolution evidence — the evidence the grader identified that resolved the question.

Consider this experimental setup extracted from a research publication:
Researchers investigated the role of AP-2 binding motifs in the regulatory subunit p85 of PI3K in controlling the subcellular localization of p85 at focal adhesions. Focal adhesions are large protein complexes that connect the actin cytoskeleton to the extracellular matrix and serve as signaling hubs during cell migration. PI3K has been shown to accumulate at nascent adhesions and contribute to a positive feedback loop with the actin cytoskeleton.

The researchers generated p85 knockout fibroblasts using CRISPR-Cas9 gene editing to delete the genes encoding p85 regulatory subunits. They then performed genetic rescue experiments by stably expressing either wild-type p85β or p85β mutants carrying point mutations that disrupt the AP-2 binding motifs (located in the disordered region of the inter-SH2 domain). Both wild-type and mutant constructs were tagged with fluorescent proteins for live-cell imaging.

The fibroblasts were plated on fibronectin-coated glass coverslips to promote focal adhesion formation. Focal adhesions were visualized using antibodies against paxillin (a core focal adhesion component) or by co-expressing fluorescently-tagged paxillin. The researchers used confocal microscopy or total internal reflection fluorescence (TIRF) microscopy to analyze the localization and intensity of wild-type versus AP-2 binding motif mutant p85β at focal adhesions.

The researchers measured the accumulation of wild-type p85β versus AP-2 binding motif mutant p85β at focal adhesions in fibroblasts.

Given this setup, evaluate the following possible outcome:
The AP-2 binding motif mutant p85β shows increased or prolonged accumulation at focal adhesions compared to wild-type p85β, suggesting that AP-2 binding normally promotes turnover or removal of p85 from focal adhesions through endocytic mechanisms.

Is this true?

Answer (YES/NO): YES